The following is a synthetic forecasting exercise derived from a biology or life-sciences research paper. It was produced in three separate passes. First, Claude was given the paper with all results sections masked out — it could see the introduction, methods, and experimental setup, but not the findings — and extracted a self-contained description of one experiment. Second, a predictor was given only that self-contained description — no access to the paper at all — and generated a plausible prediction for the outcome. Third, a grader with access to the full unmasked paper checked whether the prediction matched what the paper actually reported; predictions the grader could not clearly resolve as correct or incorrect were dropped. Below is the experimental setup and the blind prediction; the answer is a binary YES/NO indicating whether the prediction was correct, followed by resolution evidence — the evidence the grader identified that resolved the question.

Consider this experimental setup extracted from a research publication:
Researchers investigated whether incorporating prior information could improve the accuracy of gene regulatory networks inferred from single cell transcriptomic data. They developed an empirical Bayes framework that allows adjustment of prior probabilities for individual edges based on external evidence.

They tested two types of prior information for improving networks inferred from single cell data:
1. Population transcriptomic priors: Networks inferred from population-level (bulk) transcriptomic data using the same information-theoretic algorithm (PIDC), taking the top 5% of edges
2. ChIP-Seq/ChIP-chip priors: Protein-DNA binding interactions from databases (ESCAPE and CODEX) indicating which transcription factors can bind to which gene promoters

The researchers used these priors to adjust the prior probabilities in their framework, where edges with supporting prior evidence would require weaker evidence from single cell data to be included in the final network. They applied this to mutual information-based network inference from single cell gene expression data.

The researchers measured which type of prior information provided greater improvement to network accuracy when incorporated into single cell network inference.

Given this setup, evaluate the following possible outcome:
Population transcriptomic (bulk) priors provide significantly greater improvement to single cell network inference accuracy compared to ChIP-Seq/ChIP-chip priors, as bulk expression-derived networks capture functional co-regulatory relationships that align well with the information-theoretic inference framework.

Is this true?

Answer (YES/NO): NO